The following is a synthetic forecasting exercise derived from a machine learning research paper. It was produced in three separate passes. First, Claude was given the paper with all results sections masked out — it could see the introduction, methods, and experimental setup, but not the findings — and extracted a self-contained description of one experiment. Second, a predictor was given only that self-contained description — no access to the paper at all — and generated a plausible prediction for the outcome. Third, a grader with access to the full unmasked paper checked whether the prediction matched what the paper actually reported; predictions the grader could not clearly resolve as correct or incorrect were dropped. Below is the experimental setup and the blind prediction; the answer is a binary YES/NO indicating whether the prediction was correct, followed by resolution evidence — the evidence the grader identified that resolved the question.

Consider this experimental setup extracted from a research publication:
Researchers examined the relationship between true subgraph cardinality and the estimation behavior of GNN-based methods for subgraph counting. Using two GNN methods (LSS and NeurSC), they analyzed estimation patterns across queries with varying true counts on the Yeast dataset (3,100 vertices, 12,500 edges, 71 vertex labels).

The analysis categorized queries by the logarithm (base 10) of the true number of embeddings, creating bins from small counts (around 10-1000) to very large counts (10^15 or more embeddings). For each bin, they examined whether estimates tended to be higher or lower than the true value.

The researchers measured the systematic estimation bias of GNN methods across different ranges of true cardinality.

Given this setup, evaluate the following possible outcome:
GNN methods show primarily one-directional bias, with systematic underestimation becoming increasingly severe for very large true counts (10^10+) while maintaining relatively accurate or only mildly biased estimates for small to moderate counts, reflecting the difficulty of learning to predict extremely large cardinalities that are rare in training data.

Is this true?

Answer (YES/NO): NO